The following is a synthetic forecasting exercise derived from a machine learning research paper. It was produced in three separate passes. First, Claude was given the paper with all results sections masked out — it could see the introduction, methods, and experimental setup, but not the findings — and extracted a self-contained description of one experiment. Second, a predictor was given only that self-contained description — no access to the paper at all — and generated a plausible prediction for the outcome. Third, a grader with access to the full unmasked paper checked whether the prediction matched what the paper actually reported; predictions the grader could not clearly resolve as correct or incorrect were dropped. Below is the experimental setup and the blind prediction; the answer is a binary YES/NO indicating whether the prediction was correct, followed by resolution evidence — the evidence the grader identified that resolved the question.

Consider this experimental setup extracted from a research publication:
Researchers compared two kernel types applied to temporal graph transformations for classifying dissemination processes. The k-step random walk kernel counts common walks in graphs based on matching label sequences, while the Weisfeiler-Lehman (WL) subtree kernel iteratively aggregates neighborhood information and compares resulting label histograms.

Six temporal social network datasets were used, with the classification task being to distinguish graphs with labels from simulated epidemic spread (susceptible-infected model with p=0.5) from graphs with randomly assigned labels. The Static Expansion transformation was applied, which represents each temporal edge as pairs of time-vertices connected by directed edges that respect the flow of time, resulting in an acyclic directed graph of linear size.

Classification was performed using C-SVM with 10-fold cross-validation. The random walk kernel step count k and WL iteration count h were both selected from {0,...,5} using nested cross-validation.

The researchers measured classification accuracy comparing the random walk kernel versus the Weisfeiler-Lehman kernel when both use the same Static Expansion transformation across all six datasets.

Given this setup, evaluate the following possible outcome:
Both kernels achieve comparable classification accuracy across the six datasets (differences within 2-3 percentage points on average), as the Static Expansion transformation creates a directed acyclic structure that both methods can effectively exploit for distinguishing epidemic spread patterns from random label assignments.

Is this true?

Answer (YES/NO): YES